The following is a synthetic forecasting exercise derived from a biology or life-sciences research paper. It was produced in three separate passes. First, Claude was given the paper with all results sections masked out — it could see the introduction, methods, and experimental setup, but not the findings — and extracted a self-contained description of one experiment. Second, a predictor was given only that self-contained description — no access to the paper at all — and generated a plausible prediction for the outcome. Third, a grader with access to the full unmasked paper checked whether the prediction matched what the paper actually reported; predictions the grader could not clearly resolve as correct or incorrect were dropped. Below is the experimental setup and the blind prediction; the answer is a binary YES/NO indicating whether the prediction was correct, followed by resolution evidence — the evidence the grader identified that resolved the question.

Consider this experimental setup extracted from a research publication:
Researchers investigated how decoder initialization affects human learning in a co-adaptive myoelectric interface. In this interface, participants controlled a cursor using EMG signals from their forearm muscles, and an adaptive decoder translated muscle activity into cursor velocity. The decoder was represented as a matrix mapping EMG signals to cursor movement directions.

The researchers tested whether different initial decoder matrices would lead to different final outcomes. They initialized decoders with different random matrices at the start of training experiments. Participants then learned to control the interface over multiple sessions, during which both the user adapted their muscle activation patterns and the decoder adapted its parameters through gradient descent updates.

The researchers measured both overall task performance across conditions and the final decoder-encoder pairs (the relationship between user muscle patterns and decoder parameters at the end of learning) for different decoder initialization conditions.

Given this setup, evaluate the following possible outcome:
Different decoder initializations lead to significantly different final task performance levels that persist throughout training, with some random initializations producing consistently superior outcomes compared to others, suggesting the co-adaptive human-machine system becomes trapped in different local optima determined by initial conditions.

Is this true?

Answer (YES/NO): NO